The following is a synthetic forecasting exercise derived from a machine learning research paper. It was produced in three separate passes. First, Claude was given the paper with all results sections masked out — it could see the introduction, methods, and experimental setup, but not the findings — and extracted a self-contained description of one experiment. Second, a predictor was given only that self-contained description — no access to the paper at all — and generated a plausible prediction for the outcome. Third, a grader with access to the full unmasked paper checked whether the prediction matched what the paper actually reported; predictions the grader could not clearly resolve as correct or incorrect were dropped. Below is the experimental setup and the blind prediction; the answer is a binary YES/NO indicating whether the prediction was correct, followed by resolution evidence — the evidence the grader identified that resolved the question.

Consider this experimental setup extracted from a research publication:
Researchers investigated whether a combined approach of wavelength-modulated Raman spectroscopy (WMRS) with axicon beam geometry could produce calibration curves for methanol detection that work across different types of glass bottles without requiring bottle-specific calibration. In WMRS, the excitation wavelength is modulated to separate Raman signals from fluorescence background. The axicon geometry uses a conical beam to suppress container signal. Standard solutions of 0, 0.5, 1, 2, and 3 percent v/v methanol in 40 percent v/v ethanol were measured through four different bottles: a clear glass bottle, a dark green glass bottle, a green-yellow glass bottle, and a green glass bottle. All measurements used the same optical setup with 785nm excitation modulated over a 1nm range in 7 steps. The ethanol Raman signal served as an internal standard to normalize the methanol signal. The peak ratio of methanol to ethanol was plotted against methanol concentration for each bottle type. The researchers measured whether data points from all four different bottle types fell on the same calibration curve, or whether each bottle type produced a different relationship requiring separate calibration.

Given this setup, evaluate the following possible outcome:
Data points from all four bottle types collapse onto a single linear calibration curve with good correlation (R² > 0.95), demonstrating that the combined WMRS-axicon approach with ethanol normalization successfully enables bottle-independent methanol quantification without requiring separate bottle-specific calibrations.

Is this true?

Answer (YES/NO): YES